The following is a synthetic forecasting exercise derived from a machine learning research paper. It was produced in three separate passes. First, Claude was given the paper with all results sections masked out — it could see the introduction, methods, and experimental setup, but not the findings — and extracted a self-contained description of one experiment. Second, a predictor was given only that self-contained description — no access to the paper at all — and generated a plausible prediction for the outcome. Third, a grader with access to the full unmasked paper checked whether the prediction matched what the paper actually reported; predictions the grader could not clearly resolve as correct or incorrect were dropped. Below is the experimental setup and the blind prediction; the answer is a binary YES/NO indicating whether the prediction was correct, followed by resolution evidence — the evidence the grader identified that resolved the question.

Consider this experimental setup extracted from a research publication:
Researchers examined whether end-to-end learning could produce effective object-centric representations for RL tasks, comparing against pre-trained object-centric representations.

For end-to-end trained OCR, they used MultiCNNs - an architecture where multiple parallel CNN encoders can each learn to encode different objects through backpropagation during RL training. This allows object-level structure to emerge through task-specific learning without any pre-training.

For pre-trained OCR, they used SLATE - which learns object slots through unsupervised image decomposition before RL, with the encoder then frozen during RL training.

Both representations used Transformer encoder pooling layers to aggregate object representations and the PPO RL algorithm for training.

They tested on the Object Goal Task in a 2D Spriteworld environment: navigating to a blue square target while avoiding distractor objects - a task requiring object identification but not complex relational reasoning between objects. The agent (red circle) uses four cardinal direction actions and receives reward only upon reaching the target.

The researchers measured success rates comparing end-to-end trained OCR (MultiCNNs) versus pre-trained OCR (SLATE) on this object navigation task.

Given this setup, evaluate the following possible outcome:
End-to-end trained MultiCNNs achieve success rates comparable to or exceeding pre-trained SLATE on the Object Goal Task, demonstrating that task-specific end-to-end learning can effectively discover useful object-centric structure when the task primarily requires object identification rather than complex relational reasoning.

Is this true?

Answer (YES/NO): YES